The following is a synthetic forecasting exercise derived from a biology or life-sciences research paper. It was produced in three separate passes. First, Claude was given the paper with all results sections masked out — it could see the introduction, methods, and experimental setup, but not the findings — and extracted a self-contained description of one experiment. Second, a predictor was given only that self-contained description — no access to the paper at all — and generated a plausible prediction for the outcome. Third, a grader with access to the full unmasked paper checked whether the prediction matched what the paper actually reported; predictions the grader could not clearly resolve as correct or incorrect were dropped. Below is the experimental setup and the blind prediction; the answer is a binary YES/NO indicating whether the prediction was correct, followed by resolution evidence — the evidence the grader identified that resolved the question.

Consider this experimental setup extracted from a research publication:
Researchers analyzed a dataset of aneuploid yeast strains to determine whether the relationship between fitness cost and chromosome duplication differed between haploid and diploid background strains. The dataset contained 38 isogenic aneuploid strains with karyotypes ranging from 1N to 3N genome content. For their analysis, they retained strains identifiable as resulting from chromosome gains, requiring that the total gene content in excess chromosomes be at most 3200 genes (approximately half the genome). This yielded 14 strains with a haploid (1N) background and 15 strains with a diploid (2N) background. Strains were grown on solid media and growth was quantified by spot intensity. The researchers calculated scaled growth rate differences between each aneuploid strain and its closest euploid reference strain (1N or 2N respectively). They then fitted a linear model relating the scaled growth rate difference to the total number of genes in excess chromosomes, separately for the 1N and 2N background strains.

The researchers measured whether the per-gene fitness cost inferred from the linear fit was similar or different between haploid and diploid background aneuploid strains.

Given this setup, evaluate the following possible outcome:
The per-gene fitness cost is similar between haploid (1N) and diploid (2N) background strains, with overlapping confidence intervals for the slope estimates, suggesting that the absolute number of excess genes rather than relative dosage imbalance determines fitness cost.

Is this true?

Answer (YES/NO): NO